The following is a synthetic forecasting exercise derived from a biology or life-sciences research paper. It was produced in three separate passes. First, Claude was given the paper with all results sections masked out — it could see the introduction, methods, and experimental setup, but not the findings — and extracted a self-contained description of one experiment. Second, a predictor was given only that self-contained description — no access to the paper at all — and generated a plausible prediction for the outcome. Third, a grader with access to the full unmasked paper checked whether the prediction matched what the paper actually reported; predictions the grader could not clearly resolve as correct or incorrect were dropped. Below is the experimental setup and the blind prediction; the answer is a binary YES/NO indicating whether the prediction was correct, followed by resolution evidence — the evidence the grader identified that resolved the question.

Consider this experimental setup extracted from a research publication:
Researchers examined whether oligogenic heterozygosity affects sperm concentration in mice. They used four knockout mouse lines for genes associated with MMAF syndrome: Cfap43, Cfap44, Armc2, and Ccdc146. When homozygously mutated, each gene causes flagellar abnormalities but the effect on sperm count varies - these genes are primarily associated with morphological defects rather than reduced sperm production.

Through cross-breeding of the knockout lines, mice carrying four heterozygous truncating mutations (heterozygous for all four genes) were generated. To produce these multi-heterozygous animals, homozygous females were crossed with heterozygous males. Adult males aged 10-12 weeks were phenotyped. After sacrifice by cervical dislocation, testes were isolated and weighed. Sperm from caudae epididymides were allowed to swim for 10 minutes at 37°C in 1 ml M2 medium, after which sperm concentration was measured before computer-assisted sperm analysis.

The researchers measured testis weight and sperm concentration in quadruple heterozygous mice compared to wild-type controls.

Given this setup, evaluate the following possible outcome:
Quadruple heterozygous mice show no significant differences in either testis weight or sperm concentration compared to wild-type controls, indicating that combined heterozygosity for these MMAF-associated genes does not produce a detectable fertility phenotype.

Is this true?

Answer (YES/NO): NO